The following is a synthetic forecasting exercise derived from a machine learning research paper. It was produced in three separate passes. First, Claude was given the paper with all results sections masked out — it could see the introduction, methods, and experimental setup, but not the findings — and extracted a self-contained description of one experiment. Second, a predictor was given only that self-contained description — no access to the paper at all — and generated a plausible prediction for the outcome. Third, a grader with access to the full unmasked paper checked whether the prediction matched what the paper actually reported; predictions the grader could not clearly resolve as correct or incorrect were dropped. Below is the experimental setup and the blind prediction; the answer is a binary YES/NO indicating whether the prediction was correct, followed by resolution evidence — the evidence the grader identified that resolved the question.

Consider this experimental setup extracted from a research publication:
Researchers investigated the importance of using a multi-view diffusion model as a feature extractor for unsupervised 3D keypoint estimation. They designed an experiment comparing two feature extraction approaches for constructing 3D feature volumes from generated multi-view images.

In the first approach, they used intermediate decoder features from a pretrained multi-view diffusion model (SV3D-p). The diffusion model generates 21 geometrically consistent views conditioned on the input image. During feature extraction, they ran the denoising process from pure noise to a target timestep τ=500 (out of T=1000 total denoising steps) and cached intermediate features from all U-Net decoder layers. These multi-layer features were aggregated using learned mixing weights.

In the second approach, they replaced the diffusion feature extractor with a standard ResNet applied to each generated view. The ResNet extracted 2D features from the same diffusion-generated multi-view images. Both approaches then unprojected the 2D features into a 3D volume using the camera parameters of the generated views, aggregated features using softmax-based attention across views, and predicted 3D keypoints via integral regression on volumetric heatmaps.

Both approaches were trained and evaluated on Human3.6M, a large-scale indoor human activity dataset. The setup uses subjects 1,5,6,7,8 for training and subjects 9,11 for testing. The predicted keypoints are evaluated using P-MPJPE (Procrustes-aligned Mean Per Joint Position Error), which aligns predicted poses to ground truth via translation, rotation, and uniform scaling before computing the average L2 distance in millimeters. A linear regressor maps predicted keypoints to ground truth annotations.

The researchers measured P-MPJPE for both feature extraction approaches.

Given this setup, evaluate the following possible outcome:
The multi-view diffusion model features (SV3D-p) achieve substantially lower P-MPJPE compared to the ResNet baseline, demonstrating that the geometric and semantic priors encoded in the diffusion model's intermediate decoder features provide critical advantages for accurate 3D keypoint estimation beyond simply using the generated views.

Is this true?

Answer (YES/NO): YES